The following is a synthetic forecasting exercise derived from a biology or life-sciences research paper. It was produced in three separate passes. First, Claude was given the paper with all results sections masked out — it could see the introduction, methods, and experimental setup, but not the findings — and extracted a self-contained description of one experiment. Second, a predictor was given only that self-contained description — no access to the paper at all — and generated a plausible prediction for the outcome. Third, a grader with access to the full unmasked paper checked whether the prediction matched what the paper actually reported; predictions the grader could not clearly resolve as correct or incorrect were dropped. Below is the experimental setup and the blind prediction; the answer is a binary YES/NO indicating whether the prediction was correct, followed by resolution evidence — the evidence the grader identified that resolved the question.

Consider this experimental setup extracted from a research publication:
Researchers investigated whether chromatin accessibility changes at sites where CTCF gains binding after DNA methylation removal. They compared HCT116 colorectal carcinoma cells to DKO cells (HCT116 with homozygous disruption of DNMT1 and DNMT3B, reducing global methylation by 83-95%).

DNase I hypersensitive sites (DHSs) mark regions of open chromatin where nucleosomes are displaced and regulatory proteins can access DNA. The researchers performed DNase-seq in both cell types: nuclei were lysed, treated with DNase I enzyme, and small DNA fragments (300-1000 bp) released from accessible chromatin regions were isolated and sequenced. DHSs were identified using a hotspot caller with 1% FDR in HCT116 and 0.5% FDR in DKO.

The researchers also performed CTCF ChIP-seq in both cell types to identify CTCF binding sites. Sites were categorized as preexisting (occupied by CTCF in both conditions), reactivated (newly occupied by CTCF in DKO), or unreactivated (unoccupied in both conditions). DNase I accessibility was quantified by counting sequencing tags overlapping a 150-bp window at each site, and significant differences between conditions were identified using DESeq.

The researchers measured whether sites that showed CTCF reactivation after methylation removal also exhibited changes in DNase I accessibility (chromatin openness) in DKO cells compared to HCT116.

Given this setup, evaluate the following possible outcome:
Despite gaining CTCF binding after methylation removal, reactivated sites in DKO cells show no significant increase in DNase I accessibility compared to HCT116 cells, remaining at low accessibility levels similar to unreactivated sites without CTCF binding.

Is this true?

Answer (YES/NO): NO